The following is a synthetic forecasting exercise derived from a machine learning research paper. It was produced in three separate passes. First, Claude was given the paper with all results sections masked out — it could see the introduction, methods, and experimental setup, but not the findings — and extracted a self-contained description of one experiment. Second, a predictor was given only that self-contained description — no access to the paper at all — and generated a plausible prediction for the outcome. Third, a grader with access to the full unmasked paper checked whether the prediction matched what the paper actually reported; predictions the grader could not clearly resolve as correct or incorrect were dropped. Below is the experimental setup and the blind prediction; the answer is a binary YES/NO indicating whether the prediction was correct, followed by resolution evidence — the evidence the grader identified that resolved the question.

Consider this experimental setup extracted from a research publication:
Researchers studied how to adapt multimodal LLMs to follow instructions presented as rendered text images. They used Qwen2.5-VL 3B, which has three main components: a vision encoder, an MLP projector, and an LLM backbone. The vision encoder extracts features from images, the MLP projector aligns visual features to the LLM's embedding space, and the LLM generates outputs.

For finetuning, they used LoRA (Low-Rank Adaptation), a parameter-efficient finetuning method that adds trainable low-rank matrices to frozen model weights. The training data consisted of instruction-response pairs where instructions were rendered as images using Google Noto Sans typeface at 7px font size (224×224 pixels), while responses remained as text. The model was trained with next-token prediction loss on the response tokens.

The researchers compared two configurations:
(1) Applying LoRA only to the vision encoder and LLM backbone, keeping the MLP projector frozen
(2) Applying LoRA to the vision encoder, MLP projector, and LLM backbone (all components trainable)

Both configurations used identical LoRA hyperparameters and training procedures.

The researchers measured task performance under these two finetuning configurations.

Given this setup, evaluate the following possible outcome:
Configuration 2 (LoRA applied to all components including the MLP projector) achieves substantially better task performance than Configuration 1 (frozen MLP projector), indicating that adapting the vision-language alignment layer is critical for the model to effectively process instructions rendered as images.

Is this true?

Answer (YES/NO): NO